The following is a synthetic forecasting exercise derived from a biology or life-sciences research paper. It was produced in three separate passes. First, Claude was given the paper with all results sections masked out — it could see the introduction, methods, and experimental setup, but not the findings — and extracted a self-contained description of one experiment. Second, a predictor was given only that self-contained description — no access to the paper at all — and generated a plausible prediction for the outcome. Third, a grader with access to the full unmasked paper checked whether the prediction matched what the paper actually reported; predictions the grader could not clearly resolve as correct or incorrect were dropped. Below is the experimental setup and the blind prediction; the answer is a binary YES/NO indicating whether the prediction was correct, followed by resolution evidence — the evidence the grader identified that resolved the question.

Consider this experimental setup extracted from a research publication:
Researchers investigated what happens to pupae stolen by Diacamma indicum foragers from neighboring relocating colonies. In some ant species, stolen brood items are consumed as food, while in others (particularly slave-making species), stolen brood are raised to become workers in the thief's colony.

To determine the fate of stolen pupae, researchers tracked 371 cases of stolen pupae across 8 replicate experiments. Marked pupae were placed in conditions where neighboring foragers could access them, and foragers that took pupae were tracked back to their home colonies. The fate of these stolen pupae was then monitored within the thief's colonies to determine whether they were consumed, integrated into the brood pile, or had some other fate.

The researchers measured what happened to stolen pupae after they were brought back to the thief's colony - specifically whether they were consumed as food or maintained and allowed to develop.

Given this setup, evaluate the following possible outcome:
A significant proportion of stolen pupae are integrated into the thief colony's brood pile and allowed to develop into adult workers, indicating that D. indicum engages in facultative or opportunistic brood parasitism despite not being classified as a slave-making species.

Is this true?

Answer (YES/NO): YES